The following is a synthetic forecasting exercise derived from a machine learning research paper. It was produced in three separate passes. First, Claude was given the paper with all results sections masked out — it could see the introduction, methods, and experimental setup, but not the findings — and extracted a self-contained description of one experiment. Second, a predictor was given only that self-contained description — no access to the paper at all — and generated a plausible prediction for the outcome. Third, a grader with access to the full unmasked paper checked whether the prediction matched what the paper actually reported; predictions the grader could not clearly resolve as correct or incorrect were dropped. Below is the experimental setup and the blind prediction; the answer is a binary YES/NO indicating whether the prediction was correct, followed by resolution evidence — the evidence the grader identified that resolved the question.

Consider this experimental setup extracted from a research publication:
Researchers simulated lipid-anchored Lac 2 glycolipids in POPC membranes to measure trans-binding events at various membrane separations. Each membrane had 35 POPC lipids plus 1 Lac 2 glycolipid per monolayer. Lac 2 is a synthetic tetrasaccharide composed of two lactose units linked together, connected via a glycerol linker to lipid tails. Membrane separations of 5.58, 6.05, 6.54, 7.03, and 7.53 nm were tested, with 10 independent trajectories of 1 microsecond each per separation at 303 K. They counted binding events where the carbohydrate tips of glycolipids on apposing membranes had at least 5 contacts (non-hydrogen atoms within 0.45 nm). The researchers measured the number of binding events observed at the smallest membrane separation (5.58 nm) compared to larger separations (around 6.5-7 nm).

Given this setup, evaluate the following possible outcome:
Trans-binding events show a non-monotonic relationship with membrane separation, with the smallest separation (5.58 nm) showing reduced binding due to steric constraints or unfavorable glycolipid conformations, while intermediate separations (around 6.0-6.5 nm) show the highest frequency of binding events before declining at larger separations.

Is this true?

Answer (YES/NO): NO